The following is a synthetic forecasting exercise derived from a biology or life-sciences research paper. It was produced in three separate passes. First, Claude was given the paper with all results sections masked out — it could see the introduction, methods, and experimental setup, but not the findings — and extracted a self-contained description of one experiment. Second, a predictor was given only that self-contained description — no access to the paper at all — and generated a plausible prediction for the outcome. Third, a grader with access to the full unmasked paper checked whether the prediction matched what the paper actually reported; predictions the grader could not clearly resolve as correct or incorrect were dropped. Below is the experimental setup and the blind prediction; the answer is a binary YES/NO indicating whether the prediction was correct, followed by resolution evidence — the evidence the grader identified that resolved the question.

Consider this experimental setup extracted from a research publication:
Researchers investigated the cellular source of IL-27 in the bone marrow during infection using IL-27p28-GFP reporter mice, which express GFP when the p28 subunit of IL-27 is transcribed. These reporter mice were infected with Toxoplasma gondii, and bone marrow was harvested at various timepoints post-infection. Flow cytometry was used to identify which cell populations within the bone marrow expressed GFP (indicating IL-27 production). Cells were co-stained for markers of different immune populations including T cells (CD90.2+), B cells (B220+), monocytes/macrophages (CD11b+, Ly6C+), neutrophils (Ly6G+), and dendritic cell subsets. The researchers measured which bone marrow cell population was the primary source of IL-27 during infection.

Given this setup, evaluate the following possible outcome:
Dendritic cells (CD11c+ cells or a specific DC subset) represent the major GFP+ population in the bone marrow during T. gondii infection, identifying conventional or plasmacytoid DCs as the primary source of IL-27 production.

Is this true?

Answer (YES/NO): NO